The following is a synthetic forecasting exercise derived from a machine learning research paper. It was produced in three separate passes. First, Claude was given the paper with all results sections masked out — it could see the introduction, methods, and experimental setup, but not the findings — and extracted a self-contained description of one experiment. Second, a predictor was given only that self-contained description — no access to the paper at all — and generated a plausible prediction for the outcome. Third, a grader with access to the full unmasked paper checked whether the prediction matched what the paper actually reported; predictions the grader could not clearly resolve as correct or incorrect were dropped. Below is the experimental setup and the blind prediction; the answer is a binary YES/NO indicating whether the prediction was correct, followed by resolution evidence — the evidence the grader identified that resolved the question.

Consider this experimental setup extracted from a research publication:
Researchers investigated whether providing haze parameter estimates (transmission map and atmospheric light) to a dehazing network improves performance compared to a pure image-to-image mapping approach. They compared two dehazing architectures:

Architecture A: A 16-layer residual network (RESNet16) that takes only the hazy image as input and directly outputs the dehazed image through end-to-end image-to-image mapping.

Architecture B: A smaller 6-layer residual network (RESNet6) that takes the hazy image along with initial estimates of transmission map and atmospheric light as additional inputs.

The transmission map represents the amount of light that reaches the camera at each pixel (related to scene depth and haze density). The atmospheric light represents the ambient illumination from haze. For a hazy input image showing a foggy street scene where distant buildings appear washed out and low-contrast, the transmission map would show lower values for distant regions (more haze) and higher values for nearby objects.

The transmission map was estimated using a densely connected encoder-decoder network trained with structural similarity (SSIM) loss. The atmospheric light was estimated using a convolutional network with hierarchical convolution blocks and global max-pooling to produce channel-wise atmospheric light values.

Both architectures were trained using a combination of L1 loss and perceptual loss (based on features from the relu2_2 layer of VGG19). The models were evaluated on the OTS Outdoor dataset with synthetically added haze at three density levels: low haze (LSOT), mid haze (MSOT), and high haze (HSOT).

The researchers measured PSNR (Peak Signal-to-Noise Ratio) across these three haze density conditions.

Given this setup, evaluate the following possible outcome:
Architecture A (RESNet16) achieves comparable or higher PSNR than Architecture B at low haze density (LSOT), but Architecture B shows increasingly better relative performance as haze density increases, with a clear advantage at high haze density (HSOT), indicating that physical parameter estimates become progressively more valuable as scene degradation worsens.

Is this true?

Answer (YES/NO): NO